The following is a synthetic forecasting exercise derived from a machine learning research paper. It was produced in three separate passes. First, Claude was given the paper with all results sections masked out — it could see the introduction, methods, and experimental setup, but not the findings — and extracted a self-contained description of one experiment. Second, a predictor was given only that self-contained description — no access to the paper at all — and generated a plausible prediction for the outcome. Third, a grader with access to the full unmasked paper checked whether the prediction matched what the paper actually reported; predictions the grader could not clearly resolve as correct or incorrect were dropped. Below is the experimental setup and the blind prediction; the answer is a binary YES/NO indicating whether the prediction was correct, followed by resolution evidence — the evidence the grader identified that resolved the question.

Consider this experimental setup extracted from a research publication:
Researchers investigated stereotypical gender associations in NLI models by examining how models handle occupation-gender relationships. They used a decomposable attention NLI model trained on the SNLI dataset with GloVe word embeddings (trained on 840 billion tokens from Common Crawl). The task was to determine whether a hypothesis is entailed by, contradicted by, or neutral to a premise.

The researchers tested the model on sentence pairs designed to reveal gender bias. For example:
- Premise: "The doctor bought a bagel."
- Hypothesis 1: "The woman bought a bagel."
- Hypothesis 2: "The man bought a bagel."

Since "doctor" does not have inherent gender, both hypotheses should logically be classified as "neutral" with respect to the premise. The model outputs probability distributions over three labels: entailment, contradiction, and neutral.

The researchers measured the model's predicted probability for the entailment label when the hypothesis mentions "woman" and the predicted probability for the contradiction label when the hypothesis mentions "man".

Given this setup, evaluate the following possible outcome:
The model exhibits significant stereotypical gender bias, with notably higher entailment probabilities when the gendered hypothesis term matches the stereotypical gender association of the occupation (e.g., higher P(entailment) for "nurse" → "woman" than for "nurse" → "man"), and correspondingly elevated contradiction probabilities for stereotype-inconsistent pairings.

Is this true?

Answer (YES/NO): NO